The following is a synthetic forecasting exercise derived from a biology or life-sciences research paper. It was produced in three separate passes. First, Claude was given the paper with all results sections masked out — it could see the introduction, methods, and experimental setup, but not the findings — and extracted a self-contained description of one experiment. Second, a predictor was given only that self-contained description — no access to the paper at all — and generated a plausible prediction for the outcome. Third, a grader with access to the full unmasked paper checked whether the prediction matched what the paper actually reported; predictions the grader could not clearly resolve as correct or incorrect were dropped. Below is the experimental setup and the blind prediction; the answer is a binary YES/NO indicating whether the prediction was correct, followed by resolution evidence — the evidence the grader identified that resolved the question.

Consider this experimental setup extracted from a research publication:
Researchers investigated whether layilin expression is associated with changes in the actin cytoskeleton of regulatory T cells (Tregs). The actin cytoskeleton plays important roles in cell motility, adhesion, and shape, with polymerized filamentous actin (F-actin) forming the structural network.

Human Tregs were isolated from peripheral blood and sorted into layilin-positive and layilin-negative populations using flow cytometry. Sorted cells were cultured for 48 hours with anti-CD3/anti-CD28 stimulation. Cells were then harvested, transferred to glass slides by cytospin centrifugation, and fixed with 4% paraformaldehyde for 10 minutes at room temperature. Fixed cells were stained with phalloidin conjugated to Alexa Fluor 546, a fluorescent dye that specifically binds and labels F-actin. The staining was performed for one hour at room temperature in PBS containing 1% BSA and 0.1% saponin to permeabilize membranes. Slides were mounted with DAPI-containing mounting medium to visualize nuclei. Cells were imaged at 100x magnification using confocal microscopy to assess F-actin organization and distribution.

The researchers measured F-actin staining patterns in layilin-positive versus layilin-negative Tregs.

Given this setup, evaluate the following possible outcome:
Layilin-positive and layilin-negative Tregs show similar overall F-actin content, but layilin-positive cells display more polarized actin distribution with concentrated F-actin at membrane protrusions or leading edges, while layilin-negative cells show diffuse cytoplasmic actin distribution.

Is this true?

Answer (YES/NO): NO